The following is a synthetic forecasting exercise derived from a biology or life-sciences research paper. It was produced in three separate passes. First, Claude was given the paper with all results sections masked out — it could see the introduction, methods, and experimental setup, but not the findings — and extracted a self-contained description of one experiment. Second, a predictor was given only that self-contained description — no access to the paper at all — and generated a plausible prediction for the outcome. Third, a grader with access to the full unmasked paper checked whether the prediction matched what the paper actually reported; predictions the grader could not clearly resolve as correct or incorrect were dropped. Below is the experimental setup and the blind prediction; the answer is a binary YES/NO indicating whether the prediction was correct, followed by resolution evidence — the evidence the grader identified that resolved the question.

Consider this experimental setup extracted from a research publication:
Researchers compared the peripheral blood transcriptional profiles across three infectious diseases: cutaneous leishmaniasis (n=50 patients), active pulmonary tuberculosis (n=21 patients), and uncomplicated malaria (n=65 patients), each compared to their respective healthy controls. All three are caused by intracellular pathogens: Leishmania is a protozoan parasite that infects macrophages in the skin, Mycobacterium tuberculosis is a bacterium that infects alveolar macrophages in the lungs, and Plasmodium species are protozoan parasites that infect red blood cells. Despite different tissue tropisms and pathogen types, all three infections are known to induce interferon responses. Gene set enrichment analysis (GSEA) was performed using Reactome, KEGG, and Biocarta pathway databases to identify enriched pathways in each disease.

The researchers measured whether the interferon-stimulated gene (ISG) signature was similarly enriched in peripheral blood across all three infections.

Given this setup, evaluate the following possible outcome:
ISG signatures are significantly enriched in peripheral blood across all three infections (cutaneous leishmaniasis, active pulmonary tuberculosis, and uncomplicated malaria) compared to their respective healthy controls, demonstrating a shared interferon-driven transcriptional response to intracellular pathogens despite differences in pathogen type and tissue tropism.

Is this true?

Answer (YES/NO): YES